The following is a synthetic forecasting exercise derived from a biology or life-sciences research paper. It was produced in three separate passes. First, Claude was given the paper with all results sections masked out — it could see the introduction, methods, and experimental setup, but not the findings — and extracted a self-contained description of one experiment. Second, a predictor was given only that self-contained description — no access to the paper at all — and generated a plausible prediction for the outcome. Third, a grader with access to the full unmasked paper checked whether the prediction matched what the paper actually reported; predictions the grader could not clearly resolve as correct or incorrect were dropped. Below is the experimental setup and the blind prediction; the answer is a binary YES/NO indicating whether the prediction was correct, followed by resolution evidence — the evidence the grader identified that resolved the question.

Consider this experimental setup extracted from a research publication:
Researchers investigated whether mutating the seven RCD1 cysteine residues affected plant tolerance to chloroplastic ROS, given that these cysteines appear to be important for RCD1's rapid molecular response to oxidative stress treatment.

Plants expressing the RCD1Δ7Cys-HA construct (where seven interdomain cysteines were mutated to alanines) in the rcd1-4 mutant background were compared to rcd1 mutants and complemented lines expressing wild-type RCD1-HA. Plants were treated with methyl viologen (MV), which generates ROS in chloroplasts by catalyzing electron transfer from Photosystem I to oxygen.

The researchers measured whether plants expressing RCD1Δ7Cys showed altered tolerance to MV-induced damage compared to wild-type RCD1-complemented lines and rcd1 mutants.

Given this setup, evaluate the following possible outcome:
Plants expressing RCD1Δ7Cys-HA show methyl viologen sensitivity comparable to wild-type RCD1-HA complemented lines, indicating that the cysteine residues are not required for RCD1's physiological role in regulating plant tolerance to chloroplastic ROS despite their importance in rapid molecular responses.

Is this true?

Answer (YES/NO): YES